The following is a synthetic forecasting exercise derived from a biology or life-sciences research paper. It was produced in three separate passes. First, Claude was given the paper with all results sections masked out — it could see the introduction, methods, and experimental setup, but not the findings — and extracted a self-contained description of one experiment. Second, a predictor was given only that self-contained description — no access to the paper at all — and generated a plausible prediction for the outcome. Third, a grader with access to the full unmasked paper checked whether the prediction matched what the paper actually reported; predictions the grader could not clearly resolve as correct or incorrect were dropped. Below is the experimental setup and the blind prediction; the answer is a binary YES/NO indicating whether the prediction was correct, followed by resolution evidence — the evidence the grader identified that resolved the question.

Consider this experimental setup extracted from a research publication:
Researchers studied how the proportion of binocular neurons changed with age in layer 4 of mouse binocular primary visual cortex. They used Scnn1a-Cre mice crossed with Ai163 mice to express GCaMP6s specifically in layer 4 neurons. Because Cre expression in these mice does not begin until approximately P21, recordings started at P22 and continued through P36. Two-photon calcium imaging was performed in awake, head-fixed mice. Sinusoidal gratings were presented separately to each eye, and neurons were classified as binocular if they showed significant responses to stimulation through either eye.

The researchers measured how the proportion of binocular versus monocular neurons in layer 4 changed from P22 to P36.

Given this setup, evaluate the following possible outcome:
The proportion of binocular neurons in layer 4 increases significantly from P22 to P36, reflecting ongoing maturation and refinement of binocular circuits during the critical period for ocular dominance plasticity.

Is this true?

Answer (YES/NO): NO